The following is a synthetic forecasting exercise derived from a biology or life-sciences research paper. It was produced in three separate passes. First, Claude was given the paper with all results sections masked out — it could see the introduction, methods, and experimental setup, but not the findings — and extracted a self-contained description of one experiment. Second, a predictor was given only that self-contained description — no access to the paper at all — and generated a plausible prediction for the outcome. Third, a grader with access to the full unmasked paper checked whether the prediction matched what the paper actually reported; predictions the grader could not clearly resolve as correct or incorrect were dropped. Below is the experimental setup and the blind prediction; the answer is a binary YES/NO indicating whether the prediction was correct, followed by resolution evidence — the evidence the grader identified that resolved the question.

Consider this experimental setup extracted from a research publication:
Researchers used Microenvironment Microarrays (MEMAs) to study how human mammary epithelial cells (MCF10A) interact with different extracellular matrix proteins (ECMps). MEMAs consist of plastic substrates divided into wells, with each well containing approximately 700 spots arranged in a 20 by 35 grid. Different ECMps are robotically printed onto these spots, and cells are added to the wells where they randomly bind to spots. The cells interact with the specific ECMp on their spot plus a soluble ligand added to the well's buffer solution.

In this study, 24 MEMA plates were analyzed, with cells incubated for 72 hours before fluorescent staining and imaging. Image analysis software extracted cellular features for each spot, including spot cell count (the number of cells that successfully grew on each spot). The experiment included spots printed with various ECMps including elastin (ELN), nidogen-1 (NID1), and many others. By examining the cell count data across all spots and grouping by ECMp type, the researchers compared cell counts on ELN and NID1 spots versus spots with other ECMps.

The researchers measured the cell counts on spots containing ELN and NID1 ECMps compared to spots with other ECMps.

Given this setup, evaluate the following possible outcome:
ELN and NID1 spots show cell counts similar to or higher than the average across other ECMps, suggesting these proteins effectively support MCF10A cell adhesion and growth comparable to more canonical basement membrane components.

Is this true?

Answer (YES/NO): NO